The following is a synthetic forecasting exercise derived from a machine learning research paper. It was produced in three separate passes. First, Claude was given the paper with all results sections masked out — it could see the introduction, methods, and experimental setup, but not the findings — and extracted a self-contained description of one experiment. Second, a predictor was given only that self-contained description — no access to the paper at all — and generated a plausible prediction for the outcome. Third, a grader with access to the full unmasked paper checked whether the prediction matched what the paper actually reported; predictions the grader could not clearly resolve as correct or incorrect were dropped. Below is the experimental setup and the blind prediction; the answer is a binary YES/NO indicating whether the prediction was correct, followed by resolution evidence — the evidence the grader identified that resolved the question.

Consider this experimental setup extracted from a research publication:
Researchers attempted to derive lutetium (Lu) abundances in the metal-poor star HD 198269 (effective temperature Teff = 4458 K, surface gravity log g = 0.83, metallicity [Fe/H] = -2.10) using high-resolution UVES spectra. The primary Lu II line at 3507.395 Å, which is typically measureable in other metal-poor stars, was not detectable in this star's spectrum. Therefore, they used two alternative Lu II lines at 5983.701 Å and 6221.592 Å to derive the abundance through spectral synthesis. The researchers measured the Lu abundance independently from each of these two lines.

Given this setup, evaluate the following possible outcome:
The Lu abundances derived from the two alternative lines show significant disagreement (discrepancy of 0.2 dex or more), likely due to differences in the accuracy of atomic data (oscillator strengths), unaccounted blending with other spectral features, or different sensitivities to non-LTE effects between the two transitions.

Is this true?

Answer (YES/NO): YES